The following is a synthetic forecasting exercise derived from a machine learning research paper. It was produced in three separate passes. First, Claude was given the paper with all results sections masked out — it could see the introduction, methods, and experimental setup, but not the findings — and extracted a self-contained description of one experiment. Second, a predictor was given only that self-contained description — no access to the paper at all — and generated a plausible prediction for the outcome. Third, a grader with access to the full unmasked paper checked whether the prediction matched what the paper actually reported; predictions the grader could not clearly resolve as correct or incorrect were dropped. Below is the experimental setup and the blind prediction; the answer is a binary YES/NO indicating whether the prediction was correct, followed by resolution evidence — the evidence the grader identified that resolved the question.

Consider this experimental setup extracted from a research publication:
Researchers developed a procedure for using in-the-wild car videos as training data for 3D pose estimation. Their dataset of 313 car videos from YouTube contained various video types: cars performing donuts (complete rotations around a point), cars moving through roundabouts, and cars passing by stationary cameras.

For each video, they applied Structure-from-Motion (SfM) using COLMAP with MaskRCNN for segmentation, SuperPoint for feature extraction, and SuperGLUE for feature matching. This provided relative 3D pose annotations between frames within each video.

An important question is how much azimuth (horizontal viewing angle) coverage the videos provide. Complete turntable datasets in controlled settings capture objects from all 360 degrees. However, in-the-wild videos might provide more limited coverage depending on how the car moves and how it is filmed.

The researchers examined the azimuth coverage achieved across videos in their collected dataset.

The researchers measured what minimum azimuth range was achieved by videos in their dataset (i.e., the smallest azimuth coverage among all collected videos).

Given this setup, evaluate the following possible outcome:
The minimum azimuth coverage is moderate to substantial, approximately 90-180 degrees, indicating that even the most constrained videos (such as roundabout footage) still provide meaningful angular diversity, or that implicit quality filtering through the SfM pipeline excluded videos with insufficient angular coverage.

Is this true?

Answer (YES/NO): YES